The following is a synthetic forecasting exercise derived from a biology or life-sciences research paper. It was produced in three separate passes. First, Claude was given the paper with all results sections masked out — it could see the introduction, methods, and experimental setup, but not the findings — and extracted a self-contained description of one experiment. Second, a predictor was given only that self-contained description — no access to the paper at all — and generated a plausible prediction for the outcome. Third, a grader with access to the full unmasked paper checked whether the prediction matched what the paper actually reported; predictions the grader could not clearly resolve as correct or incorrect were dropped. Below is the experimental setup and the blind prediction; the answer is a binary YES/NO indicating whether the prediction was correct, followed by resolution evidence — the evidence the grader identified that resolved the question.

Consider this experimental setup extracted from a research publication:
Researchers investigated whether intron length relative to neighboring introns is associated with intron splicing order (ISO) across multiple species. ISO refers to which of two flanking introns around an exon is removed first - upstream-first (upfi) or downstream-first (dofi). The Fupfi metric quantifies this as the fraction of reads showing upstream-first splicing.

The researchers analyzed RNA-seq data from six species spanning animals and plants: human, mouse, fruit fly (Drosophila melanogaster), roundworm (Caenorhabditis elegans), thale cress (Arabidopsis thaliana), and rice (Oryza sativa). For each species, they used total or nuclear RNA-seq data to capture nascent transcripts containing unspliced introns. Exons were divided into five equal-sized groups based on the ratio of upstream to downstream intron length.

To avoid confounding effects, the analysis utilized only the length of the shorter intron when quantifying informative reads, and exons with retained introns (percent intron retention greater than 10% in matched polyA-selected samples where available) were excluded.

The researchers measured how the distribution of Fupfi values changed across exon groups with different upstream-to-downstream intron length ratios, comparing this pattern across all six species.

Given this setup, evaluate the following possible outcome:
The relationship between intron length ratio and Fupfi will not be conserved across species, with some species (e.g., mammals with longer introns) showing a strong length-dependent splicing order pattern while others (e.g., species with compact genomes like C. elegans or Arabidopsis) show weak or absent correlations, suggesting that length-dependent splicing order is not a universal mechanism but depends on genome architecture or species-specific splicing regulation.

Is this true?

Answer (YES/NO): NO